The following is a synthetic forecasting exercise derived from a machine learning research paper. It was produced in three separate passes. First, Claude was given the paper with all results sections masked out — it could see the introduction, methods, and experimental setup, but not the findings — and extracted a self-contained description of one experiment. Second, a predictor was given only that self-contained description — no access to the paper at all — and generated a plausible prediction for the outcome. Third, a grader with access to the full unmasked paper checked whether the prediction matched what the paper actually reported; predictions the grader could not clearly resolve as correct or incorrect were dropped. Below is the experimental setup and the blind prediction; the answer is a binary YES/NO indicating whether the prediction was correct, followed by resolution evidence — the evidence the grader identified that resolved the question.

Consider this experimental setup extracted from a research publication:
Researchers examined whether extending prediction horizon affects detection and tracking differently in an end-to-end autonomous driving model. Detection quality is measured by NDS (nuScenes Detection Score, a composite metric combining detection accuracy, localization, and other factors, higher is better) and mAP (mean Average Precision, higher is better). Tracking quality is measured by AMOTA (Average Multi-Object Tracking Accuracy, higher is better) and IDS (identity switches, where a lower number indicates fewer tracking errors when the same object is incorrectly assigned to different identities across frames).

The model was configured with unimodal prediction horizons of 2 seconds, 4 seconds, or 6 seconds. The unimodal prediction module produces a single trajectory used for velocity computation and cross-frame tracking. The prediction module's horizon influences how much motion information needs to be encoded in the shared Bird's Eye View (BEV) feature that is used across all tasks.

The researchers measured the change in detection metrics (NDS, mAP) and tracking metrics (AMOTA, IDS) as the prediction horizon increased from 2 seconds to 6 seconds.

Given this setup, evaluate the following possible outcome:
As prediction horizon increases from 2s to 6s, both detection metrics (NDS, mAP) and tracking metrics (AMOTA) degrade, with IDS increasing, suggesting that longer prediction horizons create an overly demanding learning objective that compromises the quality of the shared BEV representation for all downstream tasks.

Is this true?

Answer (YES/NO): YES